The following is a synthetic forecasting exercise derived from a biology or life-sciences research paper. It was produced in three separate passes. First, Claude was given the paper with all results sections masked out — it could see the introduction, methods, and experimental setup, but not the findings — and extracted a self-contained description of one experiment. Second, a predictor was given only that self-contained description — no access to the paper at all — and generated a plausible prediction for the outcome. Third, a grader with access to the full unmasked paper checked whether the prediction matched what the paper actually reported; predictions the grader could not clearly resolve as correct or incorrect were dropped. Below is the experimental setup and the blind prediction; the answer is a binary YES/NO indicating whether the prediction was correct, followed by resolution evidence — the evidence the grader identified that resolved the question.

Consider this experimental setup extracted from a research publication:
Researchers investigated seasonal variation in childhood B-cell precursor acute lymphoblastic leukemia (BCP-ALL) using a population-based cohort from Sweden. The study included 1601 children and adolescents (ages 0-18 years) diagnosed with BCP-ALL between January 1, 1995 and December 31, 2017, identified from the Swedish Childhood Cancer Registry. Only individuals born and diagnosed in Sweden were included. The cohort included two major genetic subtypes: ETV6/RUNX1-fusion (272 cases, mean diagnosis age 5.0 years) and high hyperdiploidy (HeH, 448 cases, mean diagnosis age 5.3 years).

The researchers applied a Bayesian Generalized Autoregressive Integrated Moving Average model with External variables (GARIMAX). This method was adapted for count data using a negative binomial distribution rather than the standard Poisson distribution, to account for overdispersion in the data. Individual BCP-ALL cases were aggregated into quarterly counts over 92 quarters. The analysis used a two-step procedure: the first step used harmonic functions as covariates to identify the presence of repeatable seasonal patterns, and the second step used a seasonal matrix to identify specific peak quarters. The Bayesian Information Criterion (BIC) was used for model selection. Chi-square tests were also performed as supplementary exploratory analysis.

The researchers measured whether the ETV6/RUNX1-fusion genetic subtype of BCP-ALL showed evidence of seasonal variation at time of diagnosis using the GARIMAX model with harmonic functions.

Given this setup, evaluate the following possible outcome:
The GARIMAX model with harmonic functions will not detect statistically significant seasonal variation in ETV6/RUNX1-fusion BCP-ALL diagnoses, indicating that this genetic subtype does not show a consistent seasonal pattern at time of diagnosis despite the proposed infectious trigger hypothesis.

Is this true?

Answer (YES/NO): YES